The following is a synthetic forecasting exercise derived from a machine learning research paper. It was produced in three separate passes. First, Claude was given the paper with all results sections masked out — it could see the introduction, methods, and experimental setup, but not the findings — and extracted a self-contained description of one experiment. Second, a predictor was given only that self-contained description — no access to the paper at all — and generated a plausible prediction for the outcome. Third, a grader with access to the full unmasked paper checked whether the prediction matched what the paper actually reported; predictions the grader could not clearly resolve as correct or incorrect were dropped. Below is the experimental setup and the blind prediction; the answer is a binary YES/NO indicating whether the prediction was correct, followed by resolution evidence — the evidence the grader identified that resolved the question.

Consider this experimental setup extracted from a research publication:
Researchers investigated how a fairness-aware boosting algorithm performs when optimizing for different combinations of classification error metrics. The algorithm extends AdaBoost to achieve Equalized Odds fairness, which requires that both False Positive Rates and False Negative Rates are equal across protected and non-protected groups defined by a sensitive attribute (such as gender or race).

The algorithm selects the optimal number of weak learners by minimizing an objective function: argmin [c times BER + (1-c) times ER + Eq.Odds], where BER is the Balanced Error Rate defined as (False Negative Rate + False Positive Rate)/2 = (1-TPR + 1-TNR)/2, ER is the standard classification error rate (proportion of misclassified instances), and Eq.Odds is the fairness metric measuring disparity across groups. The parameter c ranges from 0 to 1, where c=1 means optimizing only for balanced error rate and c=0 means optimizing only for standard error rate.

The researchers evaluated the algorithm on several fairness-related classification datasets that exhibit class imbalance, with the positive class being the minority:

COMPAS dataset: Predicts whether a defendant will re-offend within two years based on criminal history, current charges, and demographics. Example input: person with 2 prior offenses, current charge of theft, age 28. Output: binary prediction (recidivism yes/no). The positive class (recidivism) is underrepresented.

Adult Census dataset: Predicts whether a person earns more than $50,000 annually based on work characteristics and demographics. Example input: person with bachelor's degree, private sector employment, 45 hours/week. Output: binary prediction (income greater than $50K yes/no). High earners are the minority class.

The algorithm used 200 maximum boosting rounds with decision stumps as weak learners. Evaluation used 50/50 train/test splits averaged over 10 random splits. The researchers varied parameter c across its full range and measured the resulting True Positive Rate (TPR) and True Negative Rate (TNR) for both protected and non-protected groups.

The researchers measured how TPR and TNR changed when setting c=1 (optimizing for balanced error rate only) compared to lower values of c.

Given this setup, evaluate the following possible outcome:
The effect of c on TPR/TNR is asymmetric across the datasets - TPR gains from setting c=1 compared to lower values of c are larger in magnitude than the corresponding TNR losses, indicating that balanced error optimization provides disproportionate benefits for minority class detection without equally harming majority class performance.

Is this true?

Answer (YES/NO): YES